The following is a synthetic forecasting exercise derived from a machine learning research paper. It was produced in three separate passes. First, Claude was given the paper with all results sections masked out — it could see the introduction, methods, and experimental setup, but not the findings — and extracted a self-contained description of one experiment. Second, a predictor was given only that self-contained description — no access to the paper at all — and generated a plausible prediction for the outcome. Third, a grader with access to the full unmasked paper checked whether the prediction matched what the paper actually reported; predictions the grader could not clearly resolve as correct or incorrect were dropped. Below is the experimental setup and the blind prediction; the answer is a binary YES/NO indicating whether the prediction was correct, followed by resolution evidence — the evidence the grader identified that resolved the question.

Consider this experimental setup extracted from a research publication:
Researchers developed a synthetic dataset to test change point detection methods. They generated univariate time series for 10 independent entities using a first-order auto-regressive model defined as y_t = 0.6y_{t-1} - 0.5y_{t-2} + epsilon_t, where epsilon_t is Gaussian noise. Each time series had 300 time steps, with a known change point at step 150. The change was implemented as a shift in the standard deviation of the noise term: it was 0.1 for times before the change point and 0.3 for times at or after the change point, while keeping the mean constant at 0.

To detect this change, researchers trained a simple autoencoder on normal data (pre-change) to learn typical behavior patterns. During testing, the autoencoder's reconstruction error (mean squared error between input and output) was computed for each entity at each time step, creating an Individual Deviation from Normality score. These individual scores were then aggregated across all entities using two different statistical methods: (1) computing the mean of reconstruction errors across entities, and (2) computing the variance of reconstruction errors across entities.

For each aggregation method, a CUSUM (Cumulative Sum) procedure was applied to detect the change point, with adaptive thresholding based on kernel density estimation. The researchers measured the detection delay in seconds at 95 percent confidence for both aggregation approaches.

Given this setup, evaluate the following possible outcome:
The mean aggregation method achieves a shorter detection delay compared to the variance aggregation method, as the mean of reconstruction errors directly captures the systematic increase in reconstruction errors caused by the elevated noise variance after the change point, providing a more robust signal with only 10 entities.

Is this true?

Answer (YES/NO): YES